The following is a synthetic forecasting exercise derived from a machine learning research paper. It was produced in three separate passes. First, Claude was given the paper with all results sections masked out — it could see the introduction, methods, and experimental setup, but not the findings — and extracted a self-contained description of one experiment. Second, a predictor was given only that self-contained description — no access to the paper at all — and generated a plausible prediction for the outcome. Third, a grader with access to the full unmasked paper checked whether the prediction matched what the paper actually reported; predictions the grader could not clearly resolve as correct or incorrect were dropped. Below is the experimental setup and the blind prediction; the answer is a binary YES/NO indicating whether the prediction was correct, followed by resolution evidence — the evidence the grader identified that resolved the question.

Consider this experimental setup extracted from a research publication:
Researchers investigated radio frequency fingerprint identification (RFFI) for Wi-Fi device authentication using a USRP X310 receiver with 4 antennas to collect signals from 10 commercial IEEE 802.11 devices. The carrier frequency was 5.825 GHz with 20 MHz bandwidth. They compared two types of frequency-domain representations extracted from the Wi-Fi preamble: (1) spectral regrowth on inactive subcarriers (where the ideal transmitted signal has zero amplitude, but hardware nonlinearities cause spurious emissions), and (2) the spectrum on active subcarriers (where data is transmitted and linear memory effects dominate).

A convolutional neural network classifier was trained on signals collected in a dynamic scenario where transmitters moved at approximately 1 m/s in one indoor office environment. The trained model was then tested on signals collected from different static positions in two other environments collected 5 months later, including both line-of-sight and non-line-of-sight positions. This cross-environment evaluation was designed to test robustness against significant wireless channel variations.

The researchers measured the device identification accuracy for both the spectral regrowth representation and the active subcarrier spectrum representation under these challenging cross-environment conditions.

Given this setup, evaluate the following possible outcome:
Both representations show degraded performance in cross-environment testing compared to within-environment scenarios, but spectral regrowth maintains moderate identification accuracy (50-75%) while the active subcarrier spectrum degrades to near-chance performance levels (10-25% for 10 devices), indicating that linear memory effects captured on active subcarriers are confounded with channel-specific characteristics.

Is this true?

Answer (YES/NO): NO